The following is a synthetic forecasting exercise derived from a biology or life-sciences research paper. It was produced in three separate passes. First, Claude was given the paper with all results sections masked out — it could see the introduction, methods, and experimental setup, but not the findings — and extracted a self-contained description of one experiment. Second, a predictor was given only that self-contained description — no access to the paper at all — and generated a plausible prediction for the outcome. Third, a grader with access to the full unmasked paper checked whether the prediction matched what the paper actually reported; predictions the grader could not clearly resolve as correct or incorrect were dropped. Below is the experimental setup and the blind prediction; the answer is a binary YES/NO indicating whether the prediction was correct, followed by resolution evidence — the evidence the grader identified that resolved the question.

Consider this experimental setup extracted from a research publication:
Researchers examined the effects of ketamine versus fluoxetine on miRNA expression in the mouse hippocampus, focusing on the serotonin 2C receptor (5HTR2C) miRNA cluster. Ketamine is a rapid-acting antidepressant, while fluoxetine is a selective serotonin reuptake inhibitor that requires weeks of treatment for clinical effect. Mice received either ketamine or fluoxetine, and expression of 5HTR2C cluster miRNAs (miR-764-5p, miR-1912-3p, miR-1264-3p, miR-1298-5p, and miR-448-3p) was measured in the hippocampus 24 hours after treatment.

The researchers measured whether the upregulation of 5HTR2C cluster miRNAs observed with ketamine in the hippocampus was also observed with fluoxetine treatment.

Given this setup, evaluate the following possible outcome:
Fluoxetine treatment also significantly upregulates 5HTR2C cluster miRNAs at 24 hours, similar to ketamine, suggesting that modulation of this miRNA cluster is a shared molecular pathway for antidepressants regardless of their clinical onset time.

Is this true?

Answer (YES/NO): NO